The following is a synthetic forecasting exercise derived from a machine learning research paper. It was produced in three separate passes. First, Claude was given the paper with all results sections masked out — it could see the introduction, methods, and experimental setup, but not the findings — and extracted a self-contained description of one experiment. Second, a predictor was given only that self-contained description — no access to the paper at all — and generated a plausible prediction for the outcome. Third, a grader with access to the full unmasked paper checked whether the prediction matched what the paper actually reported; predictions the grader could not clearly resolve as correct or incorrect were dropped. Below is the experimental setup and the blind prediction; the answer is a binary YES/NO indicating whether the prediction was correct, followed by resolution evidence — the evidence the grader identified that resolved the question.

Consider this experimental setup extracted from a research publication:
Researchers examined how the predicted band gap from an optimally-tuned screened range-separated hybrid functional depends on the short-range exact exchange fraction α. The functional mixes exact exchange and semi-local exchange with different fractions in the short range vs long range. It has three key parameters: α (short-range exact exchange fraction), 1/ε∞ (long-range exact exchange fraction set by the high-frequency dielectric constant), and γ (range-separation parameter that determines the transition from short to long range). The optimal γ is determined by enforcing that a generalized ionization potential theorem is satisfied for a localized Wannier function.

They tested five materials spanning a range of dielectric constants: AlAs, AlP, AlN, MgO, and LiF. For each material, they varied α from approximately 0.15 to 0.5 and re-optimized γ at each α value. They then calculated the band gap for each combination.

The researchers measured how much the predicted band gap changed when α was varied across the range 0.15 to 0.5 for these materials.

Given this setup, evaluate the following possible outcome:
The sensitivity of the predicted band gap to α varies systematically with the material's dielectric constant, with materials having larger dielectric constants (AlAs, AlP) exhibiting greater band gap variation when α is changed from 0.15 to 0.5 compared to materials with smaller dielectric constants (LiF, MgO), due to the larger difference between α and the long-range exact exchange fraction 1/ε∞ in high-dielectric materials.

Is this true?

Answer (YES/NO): NO